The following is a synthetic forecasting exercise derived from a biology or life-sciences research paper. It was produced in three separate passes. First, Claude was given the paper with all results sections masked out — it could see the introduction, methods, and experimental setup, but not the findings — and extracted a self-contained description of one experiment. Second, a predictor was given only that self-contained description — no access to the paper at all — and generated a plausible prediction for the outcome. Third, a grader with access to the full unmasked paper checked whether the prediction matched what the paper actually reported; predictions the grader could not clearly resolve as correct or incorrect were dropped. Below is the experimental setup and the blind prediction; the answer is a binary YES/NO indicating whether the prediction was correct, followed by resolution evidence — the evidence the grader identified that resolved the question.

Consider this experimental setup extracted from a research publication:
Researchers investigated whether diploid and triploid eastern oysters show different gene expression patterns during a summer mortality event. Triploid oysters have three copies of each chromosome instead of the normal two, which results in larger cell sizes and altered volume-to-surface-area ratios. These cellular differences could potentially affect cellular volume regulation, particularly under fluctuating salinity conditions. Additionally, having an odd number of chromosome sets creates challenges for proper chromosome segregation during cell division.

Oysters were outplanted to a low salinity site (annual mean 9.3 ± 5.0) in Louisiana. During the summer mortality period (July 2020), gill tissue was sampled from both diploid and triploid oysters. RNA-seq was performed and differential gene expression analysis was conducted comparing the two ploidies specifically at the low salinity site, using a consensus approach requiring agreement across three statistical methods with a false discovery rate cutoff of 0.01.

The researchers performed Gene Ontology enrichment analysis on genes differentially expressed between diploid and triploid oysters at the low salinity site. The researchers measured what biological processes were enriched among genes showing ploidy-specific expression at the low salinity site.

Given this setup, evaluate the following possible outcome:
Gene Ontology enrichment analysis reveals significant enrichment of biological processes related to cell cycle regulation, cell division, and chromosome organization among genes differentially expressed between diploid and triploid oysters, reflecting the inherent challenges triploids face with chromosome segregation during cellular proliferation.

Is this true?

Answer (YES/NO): YES